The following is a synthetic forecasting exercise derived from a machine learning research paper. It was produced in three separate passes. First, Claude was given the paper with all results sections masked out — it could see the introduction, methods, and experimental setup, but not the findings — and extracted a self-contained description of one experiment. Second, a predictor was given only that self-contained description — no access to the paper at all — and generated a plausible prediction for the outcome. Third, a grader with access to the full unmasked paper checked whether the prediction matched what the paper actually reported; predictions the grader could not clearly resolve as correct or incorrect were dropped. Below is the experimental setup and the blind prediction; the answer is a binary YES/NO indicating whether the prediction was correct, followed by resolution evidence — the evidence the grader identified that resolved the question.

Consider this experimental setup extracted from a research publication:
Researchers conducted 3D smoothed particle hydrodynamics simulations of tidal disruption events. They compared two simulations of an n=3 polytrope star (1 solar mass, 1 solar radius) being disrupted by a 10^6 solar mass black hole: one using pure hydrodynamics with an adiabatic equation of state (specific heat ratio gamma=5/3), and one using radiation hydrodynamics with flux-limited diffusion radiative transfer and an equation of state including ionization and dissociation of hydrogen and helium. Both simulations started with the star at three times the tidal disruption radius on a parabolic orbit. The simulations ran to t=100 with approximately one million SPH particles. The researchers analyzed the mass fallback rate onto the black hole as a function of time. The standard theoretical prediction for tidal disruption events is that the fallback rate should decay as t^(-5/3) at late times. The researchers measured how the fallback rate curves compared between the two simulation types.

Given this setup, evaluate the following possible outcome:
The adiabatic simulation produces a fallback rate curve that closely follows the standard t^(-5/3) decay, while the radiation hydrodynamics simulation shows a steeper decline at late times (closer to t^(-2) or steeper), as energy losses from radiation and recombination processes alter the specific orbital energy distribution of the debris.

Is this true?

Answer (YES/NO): NO